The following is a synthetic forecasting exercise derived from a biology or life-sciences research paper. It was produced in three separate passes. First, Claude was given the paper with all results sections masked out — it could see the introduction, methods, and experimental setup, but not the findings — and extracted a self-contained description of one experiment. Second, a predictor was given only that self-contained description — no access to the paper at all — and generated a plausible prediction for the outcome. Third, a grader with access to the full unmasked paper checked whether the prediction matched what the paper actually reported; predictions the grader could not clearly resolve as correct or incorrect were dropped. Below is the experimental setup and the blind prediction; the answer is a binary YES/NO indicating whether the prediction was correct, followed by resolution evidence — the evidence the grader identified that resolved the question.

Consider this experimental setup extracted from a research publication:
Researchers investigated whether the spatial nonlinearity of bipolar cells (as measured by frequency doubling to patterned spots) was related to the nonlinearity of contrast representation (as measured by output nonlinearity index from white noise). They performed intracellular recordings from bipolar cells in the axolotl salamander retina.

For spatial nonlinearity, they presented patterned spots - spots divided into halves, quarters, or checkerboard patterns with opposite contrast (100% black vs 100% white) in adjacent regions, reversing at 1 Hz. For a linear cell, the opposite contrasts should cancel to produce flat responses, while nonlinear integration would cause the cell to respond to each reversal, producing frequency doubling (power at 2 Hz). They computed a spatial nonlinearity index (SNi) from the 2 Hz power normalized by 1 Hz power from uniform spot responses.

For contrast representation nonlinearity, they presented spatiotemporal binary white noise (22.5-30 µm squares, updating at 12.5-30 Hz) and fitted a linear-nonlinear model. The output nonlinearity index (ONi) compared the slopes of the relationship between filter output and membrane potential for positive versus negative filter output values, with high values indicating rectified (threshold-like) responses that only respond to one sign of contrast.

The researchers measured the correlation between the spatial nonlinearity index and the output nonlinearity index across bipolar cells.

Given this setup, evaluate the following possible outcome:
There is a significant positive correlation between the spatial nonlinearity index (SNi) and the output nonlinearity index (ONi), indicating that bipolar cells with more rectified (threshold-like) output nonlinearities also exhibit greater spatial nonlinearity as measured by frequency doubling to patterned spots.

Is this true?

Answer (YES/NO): YES